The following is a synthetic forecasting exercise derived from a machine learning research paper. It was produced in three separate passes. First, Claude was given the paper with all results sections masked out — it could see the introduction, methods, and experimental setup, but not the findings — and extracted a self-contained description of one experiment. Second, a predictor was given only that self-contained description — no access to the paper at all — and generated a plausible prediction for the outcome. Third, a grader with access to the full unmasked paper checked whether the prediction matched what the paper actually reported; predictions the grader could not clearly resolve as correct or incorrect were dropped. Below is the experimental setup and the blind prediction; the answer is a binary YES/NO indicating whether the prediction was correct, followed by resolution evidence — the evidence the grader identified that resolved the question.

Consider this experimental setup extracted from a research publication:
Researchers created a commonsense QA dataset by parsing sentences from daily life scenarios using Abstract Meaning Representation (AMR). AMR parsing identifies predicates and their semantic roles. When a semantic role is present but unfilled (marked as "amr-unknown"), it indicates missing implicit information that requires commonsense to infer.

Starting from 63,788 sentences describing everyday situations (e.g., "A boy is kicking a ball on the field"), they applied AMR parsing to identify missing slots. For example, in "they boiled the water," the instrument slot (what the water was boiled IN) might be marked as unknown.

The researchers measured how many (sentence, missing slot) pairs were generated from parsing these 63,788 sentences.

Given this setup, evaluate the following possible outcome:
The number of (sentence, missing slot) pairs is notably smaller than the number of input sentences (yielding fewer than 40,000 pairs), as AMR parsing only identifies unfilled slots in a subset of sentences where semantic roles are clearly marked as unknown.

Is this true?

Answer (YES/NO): NO